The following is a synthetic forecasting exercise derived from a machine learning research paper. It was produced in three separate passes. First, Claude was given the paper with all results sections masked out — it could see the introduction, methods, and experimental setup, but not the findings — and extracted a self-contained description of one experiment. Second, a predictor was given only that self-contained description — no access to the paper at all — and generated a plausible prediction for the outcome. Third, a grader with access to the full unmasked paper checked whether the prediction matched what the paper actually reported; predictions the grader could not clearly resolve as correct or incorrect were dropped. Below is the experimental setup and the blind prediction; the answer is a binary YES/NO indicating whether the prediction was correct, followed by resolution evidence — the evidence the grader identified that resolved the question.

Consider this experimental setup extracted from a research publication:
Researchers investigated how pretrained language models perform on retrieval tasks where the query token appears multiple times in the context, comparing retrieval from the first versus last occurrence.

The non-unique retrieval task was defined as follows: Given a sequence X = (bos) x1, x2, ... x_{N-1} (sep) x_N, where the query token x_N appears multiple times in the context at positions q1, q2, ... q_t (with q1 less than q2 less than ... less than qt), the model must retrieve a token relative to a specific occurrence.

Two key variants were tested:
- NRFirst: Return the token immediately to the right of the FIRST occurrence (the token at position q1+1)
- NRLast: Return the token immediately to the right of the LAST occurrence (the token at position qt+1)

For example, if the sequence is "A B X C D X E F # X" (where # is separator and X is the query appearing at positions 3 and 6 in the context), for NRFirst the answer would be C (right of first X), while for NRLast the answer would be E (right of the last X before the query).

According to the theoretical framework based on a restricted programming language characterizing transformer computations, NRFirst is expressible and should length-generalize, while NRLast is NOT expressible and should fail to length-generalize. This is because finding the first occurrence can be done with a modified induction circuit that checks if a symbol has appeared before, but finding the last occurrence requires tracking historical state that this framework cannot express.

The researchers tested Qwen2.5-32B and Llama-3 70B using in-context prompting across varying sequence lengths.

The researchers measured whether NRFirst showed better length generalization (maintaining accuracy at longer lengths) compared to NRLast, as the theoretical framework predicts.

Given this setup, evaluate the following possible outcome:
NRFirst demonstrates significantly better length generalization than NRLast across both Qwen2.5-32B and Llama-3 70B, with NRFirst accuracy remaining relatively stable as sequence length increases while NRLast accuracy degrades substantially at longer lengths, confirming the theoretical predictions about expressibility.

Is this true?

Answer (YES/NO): NO